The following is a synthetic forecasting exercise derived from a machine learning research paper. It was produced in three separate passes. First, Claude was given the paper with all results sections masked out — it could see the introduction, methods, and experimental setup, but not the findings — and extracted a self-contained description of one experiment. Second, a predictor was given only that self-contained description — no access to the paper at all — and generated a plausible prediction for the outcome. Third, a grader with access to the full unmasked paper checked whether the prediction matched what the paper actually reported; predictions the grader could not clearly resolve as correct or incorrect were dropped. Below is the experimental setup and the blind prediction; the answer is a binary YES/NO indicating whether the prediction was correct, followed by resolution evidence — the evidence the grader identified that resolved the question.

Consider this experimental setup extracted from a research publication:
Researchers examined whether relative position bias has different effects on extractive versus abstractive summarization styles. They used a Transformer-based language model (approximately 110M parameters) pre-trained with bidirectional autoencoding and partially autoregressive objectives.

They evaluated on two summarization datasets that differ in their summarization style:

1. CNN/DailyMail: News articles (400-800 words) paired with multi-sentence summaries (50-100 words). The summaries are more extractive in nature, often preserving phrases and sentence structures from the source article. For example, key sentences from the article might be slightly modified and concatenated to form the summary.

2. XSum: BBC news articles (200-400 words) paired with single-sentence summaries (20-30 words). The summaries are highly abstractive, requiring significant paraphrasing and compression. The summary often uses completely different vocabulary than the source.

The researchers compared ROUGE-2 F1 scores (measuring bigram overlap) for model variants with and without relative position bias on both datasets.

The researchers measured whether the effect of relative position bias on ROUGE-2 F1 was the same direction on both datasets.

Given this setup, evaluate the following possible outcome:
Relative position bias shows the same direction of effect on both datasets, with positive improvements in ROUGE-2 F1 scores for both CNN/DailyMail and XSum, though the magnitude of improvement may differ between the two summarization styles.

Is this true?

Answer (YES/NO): NO